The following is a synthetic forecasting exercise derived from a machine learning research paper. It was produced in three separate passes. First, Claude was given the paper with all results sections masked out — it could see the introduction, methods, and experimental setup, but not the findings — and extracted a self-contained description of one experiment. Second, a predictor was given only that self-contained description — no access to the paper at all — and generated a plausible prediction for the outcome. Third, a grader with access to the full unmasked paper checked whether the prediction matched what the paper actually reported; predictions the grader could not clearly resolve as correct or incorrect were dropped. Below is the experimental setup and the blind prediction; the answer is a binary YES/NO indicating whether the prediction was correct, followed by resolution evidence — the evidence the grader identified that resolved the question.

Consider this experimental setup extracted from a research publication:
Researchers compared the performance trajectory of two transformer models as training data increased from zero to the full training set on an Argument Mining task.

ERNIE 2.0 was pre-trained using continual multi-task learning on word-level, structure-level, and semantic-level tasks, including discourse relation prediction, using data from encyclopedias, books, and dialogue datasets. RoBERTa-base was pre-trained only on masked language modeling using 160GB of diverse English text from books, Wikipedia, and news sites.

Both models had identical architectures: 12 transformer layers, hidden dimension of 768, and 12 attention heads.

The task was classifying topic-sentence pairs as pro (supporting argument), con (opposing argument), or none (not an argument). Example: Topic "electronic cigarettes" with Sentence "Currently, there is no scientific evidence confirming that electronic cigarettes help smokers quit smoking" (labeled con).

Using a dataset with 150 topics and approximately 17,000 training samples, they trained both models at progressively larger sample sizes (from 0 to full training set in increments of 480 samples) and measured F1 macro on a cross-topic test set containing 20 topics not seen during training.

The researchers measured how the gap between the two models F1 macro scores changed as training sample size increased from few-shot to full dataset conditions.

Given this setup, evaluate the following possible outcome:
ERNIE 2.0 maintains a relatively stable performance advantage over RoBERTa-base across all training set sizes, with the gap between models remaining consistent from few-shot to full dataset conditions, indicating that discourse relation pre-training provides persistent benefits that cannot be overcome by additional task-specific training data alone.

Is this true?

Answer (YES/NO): NO